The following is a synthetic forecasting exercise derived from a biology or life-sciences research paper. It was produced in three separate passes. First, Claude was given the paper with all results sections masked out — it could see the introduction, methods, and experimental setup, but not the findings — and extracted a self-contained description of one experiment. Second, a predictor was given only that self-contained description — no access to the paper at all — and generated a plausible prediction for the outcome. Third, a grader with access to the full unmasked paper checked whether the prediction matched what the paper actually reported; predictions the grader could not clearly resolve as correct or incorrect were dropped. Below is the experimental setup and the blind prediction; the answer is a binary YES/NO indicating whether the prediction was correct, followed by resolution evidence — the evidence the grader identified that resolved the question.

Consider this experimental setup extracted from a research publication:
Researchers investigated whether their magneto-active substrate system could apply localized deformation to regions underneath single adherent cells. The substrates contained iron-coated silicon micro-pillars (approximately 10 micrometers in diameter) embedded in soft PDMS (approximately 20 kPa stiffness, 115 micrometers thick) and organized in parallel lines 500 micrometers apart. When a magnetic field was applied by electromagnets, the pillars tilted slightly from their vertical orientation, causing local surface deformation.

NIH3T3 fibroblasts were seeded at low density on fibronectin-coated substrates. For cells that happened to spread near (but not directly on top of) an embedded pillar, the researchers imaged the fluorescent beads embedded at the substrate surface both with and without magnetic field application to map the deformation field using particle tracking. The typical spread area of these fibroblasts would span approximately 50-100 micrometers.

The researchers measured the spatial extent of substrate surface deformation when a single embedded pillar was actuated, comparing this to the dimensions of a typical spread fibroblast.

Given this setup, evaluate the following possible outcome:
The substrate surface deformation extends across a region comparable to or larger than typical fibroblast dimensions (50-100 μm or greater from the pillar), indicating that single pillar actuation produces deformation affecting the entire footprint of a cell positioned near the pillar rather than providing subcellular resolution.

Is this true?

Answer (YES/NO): NO